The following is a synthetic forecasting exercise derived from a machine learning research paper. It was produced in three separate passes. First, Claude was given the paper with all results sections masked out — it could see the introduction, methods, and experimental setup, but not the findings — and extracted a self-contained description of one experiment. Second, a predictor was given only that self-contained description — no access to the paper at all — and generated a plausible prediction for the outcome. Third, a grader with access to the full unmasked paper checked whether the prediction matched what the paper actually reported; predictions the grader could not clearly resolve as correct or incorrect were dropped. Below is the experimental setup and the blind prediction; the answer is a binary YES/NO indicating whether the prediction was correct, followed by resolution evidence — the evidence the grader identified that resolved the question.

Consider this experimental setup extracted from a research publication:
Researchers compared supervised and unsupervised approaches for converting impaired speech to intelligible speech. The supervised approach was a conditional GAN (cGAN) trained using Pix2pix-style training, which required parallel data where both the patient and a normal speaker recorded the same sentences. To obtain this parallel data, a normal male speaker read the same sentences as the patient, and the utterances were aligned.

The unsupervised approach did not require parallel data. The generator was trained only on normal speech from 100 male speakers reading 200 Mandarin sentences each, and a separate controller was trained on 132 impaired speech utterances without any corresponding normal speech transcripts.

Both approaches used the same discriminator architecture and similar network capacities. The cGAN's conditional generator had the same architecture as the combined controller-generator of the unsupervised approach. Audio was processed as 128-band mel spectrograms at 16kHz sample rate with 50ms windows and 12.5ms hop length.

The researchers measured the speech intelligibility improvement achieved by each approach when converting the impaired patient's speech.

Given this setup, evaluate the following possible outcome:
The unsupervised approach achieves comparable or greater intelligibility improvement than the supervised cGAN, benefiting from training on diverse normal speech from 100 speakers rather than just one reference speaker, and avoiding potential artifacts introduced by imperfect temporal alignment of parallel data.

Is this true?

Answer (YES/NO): YES